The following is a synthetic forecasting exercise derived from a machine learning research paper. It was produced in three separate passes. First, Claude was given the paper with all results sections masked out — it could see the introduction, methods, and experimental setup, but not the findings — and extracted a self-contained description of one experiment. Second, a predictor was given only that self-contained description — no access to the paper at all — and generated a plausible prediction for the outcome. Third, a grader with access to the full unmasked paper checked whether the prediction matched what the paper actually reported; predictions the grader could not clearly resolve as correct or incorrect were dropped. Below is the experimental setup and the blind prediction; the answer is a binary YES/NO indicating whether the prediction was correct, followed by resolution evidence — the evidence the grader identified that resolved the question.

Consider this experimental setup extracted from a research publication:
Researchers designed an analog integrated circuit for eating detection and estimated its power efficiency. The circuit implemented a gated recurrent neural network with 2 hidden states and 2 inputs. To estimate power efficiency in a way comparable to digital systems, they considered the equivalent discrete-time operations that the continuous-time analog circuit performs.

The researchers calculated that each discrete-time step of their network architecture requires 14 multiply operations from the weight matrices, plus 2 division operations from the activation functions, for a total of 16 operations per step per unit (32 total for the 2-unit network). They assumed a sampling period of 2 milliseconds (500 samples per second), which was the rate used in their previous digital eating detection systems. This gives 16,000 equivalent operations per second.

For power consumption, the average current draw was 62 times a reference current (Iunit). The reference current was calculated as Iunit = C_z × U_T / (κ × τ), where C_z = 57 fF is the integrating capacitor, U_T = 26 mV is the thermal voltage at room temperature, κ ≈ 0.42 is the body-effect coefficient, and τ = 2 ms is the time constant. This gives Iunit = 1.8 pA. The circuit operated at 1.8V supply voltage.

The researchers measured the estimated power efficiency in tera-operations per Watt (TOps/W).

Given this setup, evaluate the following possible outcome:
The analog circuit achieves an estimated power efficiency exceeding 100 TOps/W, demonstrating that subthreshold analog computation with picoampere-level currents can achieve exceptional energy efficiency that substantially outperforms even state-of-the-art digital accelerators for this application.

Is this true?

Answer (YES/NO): NO